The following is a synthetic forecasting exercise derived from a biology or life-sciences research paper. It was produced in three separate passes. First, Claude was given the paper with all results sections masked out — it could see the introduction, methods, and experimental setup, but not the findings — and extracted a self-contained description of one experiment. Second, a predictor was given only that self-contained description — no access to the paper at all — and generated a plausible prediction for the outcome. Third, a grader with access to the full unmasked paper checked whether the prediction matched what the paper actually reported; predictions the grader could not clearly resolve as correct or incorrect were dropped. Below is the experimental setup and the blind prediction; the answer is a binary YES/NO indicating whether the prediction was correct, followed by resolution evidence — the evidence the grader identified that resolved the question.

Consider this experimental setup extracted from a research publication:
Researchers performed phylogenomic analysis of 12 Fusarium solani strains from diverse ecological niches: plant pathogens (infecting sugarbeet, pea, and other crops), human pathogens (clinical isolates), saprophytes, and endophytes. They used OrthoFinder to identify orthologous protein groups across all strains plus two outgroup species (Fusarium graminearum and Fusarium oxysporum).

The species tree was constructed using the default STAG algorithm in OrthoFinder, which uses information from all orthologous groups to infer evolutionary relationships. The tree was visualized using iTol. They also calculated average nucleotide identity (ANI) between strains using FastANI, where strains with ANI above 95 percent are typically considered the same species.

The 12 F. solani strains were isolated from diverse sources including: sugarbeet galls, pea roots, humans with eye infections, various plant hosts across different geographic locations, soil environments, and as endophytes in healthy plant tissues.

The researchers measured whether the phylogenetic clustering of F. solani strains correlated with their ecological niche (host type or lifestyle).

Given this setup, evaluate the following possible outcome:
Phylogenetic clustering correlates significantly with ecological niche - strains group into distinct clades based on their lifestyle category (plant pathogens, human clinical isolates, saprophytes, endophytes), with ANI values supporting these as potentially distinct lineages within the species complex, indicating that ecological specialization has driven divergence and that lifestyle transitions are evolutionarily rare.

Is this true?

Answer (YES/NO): NO